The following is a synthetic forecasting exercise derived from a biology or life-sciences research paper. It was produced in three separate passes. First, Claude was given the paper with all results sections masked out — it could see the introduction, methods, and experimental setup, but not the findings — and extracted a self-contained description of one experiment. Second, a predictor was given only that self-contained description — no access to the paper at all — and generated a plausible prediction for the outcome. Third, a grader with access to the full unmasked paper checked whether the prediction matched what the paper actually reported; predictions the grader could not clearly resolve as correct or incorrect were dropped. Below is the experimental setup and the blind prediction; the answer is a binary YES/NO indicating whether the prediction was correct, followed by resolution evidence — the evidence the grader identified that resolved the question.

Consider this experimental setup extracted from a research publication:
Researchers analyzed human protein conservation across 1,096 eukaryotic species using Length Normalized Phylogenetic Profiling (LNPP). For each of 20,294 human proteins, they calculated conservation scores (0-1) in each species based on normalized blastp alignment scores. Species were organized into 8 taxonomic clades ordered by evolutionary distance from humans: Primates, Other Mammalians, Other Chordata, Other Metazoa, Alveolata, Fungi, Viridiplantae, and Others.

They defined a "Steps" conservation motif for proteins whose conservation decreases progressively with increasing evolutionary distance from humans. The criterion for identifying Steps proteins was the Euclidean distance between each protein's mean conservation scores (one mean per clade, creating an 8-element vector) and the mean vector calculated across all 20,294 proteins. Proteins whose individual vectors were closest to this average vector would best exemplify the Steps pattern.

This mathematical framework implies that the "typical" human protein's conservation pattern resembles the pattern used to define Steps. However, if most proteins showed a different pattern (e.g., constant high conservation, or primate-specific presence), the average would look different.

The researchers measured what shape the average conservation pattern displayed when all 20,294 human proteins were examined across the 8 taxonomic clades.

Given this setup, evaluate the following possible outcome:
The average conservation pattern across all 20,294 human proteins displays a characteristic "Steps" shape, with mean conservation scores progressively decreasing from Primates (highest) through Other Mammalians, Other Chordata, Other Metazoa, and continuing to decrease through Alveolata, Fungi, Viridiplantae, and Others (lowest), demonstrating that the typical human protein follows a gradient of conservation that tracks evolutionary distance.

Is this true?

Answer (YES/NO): YES